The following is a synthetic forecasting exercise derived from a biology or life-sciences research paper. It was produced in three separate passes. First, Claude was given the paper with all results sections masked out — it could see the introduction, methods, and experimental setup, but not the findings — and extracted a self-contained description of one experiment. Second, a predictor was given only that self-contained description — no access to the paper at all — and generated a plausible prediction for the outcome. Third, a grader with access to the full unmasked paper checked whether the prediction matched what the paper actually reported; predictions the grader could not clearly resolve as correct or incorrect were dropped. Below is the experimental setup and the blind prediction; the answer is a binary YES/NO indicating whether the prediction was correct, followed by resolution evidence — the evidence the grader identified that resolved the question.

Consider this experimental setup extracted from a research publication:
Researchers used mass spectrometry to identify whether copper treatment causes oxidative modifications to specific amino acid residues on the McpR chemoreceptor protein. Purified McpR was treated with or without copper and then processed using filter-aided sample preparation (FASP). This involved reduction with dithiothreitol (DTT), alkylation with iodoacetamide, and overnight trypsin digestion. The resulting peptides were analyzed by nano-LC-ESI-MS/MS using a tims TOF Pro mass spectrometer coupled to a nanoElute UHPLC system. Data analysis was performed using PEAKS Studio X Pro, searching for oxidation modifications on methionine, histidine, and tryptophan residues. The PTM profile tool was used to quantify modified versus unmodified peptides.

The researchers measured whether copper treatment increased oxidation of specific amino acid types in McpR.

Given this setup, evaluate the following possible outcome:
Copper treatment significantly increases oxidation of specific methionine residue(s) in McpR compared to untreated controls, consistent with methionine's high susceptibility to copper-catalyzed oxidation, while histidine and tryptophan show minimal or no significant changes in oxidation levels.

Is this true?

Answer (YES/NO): NO